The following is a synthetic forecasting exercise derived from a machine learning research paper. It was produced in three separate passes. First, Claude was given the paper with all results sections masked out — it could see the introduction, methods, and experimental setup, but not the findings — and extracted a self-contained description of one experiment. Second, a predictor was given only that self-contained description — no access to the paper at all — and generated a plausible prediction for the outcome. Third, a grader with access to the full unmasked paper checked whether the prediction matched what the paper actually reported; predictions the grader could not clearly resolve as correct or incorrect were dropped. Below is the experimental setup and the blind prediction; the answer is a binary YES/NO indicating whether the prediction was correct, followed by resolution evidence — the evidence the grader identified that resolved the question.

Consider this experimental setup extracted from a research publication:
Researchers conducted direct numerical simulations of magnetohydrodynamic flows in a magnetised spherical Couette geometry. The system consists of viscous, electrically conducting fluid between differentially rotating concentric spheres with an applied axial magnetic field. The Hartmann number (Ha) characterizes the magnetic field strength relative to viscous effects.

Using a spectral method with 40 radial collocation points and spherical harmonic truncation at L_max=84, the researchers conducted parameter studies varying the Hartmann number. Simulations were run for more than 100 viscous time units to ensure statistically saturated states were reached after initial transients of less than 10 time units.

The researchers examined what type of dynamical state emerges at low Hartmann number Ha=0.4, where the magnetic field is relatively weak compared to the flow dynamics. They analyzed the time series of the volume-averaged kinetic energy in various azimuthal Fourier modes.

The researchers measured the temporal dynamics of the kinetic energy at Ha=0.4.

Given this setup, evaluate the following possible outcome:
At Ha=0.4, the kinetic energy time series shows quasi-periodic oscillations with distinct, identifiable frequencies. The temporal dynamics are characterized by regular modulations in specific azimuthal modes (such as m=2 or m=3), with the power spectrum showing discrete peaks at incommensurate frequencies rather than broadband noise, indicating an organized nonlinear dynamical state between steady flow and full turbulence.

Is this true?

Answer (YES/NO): NO